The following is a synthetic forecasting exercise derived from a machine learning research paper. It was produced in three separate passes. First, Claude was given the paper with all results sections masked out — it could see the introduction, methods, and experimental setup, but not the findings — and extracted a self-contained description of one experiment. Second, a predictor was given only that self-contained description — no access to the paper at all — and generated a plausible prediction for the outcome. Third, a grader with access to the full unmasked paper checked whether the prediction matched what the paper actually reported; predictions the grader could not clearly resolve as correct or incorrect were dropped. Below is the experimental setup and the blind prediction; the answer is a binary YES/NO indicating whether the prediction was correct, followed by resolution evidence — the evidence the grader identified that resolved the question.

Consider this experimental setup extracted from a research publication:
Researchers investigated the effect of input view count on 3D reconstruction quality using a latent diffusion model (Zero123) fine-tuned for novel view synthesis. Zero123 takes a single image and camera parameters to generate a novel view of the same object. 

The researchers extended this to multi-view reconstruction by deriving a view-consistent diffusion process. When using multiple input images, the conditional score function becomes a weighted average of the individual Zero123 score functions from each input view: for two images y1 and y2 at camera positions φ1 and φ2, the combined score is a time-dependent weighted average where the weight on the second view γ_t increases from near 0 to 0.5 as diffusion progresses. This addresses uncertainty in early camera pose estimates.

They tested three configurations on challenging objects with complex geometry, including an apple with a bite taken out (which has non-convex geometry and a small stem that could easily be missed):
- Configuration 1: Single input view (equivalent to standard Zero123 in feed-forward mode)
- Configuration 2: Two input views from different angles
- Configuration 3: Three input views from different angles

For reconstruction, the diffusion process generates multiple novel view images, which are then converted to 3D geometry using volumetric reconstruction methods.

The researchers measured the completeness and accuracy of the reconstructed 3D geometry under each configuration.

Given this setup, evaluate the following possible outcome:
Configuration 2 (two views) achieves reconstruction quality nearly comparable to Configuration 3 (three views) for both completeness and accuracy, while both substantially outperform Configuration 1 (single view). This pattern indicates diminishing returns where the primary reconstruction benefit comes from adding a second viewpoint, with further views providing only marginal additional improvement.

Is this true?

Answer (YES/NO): NO